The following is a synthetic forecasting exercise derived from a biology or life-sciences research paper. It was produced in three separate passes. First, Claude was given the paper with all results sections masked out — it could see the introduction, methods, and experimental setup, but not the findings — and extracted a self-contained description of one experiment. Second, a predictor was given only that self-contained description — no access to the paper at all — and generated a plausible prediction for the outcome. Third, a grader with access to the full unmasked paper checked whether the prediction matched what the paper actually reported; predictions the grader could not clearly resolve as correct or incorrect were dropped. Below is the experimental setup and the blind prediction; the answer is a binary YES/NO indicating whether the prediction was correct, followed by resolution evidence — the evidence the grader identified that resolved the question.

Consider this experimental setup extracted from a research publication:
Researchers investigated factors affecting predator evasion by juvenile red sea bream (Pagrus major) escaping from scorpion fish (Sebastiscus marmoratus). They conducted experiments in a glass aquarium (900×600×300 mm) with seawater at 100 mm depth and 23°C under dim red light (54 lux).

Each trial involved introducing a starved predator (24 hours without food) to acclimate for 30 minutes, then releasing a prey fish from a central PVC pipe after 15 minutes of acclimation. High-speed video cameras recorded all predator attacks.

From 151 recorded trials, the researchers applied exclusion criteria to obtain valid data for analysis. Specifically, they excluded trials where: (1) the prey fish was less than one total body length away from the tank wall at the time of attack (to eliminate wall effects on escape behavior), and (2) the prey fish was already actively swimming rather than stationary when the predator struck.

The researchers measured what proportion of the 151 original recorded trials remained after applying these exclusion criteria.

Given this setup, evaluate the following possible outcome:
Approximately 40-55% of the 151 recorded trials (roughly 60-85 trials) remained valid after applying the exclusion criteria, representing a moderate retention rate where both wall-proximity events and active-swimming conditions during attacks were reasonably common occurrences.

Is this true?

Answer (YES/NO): NO